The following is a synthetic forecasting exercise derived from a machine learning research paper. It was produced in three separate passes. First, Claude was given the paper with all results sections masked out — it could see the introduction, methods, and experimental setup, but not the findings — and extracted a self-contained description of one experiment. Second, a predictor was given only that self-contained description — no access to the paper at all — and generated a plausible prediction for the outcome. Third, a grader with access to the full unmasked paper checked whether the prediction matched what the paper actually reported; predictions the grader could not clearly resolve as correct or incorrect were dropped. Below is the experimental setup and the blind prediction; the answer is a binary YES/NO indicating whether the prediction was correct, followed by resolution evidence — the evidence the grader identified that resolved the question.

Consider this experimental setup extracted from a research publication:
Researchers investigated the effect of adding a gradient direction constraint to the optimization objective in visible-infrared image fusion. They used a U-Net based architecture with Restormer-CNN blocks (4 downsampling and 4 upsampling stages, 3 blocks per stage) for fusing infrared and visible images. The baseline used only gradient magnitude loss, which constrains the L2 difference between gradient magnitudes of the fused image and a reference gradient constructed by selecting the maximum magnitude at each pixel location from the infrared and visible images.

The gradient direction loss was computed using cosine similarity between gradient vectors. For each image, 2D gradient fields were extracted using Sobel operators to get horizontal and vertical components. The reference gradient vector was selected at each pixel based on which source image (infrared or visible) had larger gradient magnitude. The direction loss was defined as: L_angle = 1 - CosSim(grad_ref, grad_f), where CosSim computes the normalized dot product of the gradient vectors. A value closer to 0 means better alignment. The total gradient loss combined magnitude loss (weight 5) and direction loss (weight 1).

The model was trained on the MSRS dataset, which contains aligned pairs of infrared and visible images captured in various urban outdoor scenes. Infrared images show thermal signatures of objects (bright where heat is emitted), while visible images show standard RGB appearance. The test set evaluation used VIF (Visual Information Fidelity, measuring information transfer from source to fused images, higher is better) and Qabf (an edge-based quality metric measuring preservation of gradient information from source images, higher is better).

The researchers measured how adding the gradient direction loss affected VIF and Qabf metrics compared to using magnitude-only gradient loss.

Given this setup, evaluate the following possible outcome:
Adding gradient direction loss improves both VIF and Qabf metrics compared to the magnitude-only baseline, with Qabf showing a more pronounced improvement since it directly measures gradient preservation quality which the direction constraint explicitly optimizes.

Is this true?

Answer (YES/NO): NO